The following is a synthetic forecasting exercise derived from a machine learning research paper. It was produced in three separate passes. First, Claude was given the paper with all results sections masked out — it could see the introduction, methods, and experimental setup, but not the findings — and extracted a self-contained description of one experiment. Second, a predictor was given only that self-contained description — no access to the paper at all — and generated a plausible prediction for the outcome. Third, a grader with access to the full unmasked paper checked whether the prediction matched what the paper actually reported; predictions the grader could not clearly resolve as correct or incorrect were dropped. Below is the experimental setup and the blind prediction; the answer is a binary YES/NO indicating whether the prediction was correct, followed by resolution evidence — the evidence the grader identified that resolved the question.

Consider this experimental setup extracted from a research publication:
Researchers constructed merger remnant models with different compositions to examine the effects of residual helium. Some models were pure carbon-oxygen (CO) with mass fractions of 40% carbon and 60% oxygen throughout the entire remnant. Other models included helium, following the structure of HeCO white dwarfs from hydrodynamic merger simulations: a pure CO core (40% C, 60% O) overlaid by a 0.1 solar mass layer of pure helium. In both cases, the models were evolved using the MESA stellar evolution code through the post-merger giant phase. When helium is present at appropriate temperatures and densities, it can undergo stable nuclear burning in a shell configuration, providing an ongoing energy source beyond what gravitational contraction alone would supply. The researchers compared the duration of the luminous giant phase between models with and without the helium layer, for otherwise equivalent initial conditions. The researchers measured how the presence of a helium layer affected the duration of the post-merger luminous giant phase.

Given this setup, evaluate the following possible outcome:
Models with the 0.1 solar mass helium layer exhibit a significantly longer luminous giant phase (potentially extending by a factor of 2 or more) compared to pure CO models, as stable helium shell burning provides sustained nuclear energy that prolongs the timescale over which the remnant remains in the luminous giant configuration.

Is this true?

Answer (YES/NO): YES